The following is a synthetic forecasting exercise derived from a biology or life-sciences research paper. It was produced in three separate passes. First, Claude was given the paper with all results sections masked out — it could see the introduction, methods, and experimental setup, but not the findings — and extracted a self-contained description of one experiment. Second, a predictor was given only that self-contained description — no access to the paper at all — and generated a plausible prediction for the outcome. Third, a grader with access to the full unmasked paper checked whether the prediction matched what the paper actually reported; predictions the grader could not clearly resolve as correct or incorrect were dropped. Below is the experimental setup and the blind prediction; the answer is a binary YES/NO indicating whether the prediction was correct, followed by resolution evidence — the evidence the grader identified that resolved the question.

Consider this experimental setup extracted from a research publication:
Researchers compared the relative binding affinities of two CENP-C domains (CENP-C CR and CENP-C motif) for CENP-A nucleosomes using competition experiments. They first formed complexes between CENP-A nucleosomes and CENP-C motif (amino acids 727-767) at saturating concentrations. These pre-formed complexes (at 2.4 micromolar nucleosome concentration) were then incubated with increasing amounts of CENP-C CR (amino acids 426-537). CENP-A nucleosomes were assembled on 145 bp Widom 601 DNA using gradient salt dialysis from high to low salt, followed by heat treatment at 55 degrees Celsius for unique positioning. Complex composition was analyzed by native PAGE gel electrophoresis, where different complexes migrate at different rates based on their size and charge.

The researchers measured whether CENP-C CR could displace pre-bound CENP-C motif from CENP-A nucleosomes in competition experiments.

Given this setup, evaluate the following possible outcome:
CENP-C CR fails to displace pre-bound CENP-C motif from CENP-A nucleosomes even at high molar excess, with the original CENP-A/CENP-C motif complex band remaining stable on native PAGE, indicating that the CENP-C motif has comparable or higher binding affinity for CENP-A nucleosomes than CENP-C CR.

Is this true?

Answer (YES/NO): NO